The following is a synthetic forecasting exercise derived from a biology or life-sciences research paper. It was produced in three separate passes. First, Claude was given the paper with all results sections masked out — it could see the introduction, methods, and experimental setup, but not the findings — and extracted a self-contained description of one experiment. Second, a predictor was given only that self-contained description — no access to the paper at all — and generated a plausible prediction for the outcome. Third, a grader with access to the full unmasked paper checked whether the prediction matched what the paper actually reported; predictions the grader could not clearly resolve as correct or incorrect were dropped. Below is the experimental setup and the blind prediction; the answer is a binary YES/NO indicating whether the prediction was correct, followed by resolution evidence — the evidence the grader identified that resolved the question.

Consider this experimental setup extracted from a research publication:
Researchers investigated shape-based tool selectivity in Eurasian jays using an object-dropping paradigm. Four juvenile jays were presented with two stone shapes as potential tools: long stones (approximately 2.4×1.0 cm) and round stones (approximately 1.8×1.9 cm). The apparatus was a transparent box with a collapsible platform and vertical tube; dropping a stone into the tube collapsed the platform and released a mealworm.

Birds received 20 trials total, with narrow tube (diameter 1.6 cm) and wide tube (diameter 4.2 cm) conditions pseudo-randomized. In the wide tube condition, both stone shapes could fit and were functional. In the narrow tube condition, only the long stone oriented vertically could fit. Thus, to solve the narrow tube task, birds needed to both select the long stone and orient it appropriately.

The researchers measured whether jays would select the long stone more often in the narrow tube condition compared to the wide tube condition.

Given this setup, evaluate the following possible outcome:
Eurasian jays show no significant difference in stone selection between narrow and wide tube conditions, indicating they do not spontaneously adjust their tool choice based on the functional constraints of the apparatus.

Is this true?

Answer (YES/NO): YES